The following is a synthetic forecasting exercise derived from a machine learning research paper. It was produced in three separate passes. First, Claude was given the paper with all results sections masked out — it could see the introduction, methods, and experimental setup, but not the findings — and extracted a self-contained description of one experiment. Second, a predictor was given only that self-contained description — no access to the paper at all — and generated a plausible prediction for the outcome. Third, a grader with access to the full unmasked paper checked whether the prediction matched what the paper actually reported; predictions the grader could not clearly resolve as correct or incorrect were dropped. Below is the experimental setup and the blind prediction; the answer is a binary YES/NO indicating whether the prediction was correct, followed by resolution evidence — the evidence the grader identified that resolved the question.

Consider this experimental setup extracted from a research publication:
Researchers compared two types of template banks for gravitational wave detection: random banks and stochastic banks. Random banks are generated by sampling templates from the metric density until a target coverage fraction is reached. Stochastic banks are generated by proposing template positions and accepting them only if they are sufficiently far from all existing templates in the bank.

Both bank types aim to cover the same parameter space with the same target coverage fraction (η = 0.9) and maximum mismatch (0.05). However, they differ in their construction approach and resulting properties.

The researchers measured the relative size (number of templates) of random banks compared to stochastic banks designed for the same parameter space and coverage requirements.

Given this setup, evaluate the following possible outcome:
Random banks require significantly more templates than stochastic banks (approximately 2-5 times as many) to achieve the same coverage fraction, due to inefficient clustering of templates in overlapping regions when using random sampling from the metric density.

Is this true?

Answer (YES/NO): NO